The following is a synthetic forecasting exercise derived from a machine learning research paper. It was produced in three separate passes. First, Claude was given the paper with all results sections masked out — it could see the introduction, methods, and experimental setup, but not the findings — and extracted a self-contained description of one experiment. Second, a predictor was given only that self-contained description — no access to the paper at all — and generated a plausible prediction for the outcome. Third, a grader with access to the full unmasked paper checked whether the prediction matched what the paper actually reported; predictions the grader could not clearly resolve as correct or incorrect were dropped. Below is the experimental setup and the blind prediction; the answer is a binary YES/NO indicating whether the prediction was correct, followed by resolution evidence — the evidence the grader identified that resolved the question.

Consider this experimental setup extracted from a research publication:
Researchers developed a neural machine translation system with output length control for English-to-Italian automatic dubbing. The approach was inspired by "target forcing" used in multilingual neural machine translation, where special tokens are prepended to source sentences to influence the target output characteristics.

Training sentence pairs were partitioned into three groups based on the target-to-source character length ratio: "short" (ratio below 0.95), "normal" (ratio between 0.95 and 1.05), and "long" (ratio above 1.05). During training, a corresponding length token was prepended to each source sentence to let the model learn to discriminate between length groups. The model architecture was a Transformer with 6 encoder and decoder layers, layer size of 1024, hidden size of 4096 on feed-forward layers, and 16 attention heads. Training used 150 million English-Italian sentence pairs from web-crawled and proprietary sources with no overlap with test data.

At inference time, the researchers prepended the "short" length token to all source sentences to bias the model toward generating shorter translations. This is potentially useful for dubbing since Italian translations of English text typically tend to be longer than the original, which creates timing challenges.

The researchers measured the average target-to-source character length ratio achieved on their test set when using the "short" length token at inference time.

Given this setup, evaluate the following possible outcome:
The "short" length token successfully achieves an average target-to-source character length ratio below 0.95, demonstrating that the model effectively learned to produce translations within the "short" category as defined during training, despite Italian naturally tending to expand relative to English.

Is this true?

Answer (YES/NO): NO